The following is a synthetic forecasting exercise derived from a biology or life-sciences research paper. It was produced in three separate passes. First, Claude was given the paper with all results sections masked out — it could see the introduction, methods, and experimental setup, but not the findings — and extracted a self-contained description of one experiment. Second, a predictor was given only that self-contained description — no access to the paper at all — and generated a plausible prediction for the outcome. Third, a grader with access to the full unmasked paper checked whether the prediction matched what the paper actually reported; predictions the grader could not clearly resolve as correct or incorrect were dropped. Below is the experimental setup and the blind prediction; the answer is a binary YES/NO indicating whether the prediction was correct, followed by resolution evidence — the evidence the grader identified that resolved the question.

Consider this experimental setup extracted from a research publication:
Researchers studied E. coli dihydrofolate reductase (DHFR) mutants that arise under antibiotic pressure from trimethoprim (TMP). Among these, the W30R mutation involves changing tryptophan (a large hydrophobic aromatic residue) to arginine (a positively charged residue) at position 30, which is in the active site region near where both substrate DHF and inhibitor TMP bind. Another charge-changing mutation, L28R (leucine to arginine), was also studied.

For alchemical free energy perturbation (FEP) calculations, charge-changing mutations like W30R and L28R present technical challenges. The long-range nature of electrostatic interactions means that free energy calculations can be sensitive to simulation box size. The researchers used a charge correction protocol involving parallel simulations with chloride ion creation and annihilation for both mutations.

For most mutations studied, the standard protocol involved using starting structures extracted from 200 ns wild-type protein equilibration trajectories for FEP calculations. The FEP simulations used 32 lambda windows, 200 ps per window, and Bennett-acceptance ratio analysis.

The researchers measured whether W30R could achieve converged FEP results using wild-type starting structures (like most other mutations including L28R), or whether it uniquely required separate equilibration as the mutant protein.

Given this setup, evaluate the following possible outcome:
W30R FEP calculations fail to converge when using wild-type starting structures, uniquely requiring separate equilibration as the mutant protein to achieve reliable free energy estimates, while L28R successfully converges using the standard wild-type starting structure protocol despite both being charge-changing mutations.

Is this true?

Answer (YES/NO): YES